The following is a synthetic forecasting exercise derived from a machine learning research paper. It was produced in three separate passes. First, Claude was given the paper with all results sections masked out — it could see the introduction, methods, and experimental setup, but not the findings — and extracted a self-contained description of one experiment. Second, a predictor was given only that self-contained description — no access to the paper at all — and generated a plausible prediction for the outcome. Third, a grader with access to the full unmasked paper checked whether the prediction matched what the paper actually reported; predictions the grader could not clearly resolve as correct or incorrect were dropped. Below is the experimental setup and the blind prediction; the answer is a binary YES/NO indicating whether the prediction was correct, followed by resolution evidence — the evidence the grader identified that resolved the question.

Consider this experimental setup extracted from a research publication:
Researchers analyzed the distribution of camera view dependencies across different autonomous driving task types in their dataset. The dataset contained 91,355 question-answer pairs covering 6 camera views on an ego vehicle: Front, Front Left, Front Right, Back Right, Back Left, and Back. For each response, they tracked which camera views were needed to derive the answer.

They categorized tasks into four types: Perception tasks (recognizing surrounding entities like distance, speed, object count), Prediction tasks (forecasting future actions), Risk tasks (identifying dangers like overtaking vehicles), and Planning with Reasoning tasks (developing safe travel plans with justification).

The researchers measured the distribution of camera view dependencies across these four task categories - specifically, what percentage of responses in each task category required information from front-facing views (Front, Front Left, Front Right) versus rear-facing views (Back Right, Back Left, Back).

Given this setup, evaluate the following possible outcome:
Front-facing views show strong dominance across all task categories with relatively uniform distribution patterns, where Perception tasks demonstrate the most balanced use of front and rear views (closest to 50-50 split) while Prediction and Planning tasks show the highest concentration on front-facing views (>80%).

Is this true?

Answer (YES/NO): NO